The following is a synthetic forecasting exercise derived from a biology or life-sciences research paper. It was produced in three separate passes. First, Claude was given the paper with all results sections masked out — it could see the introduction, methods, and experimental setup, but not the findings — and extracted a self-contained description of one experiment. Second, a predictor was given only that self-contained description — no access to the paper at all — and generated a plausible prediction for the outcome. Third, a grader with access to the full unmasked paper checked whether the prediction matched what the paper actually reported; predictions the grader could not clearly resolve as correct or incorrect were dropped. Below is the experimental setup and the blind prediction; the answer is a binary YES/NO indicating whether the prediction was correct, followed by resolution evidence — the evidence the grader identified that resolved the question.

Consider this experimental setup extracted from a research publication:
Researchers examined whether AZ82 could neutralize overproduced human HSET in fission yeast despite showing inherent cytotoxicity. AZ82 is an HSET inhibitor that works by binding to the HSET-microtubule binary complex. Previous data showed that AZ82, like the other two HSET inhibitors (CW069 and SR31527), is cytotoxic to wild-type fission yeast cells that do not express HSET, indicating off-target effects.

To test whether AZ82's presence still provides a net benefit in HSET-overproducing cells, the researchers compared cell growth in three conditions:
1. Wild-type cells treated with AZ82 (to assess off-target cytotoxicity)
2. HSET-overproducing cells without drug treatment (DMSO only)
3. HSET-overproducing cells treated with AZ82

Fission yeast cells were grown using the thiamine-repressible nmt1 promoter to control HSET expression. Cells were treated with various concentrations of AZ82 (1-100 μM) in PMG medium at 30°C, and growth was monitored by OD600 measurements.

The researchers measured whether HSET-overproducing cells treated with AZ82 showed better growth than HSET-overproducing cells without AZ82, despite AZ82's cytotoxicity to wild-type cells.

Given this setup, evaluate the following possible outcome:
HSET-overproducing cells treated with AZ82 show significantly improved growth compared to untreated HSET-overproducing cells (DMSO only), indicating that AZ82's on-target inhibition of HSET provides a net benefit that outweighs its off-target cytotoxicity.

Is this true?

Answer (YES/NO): YES